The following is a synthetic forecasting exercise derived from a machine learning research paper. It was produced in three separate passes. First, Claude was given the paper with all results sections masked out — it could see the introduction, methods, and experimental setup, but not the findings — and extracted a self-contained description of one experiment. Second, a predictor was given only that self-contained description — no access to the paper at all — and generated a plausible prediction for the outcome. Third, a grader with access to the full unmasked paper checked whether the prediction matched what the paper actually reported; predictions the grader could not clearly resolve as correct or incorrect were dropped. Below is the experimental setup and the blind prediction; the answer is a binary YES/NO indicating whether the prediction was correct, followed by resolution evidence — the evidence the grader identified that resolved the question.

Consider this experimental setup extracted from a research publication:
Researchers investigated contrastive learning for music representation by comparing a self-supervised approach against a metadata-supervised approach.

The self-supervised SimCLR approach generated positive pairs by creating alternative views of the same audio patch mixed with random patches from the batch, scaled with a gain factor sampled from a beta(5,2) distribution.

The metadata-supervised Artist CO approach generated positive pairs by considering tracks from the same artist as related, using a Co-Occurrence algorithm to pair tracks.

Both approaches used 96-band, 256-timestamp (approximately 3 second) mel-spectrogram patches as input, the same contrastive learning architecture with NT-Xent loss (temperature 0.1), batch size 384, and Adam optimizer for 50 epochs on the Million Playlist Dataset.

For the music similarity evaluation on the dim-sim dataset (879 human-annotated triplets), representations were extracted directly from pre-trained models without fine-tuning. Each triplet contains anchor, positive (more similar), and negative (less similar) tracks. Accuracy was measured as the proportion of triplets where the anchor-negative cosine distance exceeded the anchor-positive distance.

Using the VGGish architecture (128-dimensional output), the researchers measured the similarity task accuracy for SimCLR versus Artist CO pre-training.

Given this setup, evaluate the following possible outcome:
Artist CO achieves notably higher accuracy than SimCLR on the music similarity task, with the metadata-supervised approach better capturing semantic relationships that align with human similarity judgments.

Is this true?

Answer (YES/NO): YES